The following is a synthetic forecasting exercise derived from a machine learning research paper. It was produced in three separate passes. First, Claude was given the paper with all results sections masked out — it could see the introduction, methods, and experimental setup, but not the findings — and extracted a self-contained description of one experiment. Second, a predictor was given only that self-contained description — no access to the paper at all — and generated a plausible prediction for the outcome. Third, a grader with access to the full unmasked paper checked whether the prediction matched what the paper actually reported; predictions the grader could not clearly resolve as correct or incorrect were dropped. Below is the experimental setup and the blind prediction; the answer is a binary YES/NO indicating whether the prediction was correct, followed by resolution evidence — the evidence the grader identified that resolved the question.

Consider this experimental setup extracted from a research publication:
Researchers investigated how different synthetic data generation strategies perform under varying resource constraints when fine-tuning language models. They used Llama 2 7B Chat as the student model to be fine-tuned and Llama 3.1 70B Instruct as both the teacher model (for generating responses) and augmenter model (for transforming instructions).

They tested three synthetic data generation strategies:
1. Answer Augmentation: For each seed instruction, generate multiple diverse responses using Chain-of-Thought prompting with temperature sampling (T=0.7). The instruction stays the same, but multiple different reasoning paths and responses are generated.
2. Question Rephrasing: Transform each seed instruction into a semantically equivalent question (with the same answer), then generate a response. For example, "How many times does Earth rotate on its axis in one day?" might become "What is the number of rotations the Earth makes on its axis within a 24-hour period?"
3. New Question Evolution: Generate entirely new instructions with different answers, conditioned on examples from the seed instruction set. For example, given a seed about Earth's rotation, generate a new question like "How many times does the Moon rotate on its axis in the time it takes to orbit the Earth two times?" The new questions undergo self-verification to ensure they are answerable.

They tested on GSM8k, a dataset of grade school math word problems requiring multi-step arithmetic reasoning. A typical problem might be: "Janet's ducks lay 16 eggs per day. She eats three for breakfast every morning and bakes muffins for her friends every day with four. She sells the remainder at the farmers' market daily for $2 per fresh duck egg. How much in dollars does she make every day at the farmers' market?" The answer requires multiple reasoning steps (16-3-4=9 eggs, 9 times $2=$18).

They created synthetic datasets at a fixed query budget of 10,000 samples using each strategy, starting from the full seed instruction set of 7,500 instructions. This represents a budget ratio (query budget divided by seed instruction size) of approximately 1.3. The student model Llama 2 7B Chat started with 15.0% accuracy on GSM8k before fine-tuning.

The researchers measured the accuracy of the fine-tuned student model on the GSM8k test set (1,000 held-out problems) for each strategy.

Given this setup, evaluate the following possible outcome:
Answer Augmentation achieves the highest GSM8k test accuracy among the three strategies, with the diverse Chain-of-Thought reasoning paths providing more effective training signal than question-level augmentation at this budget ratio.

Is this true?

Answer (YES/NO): YES